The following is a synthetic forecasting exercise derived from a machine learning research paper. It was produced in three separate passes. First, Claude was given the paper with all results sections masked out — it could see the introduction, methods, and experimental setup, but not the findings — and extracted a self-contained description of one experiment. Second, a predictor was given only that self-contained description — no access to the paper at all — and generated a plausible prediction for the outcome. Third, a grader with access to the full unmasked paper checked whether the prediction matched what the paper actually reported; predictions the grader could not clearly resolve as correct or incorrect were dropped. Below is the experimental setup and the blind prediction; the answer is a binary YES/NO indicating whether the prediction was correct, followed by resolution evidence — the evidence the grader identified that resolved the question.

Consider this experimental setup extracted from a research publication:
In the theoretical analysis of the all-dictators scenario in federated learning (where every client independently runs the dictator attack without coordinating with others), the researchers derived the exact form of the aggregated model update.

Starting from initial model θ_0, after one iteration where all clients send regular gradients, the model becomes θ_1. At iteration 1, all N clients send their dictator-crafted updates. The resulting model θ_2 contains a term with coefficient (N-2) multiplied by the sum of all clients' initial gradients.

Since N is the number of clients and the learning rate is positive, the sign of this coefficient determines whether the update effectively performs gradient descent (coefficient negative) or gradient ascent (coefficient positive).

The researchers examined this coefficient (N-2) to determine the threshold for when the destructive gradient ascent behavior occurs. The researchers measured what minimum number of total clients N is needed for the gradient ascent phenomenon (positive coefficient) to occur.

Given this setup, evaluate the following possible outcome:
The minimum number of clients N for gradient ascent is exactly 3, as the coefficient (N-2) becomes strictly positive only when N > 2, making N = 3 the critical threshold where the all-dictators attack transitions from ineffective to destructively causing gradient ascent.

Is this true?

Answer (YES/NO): YES